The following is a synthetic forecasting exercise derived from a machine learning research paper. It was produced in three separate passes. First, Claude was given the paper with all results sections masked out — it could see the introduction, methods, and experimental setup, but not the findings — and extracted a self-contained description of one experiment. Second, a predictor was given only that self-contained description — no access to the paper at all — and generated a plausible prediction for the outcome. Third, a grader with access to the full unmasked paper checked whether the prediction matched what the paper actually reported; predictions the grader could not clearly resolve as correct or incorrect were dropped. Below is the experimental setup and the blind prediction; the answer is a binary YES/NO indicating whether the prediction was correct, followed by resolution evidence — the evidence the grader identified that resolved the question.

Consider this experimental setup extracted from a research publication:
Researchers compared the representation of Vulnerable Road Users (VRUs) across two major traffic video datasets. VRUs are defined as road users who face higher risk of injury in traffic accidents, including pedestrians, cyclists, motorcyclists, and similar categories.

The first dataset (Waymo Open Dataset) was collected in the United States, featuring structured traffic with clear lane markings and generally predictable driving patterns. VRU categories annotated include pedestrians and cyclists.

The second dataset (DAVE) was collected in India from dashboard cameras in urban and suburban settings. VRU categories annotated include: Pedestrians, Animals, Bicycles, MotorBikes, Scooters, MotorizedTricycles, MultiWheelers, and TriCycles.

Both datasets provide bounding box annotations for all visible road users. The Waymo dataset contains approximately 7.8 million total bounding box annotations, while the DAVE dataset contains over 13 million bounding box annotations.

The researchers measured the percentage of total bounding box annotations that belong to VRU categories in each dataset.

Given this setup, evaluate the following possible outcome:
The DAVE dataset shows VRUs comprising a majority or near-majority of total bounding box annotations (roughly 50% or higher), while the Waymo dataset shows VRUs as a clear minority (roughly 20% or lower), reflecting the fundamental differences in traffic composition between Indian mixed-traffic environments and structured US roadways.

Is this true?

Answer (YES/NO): NO